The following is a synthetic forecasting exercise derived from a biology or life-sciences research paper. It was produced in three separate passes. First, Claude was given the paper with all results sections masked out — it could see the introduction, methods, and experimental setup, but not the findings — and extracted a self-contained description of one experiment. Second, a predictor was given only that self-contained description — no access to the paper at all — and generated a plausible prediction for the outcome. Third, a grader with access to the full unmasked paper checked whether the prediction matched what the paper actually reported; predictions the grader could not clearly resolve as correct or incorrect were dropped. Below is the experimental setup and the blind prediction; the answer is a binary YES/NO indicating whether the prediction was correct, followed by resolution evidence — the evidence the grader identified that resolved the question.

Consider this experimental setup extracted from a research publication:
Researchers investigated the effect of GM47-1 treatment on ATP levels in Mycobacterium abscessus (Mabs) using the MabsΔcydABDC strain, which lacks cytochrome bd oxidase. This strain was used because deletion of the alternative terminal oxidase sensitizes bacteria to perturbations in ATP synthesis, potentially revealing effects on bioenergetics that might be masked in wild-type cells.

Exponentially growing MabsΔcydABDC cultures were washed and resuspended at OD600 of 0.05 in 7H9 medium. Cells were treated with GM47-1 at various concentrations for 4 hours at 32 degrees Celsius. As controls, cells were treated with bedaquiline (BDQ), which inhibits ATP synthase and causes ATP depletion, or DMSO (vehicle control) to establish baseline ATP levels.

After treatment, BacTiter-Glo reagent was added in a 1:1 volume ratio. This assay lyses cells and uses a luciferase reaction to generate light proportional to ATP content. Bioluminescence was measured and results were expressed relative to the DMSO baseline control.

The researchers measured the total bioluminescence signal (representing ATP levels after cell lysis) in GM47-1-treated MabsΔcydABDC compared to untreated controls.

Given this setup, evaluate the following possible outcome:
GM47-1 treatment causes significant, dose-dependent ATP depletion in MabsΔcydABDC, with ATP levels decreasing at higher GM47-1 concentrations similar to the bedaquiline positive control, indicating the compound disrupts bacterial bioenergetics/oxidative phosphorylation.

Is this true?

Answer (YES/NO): NO